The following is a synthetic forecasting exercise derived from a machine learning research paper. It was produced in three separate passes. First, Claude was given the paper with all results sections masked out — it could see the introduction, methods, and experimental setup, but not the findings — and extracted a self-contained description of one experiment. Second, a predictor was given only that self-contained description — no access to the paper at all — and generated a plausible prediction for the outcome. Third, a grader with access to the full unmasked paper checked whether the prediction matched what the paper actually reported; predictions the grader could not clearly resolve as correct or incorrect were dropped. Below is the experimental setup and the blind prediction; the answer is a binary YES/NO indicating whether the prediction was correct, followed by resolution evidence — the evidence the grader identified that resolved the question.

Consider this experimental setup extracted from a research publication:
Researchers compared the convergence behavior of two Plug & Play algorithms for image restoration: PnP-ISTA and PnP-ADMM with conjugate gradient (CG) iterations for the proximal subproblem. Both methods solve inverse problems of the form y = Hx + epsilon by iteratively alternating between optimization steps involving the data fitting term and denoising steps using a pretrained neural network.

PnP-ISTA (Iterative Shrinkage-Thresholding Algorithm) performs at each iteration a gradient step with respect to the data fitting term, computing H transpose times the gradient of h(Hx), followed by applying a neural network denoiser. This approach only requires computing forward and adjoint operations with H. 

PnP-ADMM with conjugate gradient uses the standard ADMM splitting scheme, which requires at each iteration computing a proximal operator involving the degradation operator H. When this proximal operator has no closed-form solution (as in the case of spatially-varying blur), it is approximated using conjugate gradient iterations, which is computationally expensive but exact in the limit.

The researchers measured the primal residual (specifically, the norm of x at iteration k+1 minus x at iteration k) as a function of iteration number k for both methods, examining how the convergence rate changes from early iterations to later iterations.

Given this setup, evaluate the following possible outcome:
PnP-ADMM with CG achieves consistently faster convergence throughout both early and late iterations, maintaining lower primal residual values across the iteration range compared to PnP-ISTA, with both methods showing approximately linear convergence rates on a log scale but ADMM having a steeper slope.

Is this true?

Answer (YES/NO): NO